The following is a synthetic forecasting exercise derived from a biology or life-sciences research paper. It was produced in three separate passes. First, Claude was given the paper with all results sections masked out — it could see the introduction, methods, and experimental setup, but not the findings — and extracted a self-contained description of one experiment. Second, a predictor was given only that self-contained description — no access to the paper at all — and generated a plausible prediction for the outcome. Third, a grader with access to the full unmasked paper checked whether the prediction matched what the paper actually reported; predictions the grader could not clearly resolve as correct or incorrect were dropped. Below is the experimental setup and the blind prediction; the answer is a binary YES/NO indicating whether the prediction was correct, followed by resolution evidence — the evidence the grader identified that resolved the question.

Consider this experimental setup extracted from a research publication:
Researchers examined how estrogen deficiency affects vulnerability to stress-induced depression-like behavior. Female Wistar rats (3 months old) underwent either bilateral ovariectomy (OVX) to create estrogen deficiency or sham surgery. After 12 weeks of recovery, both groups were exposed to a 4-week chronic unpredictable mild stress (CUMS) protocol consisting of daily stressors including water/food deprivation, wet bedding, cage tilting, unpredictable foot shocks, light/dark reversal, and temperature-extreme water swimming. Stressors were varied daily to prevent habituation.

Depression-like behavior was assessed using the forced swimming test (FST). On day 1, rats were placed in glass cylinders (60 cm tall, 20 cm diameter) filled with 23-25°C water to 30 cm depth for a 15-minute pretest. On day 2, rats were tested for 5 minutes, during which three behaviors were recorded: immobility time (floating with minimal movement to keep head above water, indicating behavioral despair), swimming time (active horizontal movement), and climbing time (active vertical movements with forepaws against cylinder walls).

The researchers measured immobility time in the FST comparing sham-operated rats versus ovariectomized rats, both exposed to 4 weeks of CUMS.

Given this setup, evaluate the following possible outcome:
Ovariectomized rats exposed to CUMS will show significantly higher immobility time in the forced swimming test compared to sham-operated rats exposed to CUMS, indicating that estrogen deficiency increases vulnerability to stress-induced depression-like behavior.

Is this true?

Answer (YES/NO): YES